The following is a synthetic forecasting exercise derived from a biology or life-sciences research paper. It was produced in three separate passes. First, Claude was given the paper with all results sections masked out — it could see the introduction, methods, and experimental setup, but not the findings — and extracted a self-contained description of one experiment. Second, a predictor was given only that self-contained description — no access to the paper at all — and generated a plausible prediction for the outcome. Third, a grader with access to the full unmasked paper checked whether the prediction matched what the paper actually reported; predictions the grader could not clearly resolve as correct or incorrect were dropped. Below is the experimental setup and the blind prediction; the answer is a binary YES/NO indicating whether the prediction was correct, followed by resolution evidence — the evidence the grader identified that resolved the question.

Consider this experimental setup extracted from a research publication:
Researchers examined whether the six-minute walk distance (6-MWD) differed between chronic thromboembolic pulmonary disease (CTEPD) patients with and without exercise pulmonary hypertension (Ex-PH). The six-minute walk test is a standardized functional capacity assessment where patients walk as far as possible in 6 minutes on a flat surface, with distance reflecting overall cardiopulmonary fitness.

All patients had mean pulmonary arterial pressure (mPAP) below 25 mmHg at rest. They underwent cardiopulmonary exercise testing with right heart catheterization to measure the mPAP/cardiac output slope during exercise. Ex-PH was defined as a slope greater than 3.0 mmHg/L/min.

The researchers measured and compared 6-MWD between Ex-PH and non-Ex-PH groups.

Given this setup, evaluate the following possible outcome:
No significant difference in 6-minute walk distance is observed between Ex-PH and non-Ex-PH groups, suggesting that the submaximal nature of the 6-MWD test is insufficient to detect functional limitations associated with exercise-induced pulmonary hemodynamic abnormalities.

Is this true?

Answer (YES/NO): YES